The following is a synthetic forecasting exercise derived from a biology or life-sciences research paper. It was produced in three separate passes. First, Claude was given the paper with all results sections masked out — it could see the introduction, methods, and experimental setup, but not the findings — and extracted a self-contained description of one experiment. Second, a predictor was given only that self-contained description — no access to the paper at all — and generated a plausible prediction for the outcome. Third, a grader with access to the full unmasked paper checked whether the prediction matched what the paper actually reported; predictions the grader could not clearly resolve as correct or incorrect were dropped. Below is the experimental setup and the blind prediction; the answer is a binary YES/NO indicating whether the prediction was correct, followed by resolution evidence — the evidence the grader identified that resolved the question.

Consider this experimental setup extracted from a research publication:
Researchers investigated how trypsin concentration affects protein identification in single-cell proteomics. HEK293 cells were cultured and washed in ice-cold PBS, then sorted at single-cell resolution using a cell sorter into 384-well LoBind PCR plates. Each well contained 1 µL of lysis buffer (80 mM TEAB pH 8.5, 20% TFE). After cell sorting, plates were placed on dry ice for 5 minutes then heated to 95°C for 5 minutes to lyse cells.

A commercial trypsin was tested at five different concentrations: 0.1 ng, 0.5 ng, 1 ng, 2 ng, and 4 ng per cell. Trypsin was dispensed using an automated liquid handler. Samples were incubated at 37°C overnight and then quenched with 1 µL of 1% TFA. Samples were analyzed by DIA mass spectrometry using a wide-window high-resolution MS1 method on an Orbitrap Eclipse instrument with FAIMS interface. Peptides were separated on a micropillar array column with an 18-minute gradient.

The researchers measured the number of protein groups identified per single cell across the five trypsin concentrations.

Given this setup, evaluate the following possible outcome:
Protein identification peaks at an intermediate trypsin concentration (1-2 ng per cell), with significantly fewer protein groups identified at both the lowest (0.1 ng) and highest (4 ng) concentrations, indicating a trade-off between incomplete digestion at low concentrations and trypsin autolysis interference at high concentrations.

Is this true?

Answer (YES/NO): NO